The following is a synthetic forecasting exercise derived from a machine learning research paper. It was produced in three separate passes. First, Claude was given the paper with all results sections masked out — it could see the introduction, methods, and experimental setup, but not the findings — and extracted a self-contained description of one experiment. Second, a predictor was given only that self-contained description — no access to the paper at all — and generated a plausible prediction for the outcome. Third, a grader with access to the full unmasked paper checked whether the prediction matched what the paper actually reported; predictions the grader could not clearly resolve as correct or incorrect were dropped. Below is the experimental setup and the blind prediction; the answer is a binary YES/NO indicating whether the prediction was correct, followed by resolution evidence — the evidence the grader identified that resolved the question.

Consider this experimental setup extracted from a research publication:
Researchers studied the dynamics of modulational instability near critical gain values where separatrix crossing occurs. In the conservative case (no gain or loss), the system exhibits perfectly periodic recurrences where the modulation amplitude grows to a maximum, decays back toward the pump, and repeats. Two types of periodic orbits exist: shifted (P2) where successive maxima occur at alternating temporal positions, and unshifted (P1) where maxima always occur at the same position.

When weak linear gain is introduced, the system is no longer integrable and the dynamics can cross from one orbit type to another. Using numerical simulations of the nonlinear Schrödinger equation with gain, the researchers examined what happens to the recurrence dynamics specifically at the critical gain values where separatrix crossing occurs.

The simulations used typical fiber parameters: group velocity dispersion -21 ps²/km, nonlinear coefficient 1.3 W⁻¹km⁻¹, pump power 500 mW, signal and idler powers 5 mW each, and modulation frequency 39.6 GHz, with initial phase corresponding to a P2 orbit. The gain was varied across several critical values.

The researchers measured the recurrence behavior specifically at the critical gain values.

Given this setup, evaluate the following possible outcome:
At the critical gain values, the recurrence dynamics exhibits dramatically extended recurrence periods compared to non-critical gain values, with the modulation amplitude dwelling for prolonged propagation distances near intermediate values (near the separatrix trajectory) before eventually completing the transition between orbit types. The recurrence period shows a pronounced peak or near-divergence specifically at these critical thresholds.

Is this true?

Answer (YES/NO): YES